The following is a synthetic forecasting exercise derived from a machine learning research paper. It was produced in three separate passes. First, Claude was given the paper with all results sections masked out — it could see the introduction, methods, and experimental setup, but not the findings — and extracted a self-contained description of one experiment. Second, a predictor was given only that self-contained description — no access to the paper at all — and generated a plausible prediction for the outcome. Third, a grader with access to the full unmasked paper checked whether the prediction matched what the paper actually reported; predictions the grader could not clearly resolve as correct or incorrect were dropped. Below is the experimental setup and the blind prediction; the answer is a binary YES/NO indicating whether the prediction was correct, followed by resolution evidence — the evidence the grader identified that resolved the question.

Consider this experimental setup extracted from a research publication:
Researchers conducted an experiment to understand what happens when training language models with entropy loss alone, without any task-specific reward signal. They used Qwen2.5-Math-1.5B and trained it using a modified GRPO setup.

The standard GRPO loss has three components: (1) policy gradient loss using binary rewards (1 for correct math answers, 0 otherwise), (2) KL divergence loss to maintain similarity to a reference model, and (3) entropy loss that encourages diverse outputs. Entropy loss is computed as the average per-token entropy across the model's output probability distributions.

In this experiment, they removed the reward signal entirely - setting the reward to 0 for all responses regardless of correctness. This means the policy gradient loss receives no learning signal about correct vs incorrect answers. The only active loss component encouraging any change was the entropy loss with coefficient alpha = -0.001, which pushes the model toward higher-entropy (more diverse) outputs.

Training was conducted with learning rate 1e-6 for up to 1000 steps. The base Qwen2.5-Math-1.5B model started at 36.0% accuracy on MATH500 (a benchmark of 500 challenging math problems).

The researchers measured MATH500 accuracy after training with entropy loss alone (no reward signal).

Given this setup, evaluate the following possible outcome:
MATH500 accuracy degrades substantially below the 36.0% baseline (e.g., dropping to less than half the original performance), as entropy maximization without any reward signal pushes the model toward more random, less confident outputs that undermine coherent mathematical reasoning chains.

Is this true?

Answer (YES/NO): NO